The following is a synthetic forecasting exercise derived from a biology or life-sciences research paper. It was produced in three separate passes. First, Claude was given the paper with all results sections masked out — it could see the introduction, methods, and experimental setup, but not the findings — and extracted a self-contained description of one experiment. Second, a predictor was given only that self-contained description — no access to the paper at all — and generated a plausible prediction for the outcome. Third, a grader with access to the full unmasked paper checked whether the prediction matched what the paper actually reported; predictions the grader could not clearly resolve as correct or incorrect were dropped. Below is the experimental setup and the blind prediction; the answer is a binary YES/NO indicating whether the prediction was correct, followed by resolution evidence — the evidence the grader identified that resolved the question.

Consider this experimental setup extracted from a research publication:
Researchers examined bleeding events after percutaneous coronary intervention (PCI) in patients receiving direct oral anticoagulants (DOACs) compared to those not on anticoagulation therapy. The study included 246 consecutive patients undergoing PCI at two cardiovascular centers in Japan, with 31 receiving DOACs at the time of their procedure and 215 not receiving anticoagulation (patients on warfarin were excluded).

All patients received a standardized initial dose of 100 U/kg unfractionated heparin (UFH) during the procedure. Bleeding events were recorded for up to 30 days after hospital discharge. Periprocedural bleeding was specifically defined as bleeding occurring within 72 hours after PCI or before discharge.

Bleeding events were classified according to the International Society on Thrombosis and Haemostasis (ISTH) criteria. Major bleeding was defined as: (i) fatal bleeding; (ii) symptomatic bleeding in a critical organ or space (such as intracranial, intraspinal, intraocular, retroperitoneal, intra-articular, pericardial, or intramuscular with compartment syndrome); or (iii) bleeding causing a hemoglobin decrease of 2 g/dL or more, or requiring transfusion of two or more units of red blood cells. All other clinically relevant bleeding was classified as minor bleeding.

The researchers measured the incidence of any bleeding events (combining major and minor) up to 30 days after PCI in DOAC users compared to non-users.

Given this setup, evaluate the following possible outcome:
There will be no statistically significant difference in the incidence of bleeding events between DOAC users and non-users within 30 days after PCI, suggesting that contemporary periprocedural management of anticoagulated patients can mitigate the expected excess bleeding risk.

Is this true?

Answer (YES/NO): NO